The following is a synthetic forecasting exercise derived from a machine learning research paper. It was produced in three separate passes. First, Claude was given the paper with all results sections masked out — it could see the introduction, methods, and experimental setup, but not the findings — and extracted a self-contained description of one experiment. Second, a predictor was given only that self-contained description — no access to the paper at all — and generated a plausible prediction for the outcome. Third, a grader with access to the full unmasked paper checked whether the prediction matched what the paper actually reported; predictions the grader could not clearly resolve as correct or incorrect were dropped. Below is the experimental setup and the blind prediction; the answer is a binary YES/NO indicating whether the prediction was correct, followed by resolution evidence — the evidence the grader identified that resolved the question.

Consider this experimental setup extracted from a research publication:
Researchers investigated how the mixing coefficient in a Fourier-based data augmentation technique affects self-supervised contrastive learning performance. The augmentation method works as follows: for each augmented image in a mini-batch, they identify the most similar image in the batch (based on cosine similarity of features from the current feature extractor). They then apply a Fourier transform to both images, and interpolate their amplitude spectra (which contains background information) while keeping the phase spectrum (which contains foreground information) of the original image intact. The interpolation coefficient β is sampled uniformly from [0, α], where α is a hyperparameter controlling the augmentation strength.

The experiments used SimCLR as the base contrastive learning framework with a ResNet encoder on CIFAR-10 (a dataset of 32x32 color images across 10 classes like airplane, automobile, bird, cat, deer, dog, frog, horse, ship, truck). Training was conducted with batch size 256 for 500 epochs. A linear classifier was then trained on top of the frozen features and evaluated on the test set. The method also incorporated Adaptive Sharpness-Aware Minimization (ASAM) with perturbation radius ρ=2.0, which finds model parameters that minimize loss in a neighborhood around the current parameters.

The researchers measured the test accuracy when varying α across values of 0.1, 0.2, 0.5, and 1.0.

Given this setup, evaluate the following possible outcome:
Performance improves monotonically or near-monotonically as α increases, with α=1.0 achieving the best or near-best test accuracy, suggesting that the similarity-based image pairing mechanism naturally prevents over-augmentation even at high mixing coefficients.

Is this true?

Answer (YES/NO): NO